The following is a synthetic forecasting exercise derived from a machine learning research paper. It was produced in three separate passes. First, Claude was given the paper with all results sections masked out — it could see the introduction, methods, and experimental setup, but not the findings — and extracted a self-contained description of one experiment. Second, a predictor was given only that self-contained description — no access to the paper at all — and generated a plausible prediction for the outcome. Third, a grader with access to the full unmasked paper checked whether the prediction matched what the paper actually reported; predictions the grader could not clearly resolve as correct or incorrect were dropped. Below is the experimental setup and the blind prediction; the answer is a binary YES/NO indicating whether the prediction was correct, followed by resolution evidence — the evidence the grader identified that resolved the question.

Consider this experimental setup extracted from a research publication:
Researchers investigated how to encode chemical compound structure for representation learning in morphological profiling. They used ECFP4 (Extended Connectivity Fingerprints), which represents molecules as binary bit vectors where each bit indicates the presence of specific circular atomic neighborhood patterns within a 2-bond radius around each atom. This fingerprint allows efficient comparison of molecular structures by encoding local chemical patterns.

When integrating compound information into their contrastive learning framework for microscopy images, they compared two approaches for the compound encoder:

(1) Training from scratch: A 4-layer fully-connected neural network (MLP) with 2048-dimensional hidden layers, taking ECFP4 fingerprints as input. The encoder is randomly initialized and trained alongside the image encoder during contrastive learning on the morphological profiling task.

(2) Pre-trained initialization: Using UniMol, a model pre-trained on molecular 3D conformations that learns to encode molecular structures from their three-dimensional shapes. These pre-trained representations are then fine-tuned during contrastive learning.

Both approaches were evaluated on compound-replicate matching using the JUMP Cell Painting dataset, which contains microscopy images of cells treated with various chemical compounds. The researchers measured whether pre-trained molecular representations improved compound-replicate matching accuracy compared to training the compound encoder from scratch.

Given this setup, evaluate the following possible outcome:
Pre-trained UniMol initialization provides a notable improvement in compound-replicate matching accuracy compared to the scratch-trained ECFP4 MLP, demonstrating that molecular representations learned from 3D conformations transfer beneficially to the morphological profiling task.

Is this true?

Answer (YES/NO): NO